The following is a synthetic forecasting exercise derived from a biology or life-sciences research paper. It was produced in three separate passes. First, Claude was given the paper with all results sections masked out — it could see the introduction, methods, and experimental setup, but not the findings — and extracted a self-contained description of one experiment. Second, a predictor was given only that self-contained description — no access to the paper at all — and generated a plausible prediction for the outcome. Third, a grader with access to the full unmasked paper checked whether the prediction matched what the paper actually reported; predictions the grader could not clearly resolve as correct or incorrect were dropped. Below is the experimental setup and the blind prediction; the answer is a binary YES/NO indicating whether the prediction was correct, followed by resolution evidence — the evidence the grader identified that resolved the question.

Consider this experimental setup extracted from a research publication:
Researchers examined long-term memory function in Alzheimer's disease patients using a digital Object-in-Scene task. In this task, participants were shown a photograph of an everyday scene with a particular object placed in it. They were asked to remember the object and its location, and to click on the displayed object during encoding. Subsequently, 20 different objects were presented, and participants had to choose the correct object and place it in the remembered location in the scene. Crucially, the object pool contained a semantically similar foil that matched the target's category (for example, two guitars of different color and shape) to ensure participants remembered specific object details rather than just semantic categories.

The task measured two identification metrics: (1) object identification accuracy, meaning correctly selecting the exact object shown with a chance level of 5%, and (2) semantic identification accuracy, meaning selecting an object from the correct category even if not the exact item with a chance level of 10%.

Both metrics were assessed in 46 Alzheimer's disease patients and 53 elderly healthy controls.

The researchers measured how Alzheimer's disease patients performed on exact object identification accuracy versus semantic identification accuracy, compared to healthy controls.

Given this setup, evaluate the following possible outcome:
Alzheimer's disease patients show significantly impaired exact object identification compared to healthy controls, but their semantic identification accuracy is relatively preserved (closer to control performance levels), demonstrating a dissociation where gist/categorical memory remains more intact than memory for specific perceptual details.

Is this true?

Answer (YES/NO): YES